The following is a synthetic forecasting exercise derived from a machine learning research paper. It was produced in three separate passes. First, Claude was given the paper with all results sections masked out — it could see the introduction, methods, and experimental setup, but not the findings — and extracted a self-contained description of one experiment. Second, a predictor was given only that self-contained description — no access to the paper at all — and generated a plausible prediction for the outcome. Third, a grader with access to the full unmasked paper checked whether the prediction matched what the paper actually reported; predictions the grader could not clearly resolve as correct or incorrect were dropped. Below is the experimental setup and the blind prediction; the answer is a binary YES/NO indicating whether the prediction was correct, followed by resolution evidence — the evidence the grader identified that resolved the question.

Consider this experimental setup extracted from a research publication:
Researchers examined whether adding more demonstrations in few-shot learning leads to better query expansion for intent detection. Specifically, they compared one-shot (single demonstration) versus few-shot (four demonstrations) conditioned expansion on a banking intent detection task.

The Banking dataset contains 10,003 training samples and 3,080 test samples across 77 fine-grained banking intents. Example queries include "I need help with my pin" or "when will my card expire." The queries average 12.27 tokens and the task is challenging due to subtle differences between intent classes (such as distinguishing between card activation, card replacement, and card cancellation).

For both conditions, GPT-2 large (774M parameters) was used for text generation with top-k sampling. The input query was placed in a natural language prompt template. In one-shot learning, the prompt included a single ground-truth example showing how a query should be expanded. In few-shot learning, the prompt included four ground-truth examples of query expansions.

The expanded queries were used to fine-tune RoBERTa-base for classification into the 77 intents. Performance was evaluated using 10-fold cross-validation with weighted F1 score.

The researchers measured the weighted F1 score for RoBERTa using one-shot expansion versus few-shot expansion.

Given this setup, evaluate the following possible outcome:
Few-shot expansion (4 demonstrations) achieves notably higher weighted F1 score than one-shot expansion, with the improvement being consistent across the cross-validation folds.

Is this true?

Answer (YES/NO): NO